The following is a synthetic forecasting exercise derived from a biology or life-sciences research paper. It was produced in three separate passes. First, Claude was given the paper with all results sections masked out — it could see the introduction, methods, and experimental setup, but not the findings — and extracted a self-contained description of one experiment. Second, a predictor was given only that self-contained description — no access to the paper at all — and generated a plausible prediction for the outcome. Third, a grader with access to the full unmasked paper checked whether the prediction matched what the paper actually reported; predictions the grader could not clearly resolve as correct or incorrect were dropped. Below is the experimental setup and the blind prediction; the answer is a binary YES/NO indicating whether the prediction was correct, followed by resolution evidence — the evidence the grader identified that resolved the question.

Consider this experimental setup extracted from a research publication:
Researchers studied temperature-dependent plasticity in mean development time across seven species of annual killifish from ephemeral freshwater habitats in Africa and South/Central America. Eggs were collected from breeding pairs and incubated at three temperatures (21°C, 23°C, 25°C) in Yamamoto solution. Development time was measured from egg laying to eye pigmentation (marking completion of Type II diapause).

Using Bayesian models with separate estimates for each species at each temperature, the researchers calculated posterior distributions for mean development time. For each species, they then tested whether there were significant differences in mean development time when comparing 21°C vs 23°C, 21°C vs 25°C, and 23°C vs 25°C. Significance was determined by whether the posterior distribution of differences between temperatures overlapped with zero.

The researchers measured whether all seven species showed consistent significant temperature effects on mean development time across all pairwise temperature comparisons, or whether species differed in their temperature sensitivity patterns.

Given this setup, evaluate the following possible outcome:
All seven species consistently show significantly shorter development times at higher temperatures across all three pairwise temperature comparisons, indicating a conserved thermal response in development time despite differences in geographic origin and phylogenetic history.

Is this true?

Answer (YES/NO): NO